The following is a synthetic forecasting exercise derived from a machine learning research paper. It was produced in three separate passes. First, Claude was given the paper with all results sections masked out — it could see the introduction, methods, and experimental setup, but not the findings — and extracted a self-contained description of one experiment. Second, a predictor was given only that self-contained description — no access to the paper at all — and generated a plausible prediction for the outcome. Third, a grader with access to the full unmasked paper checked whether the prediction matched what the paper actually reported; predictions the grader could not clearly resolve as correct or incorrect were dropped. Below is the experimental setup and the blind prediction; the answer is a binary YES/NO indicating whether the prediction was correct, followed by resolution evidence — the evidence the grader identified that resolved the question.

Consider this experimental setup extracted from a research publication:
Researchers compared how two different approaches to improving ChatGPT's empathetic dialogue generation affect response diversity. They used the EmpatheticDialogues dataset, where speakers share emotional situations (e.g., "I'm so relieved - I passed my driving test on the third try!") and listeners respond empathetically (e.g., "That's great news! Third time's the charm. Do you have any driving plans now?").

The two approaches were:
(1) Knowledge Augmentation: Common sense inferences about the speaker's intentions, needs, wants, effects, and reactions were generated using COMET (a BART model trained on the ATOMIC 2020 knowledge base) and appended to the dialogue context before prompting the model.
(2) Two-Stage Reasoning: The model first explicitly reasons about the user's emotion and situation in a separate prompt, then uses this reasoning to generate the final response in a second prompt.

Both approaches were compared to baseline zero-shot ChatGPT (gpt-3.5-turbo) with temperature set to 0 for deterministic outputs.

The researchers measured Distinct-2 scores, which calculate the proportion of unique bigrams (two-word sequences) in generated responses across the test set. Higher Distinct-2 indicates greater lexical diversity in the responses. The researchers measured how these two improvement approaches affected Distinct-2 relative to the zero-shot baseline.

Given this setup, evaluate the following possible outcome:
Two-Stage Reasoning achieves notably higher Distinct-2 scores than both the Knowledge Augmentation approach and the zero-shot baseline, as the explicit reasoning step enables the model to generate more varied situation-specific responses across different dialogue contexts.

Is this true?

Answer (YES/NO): NO